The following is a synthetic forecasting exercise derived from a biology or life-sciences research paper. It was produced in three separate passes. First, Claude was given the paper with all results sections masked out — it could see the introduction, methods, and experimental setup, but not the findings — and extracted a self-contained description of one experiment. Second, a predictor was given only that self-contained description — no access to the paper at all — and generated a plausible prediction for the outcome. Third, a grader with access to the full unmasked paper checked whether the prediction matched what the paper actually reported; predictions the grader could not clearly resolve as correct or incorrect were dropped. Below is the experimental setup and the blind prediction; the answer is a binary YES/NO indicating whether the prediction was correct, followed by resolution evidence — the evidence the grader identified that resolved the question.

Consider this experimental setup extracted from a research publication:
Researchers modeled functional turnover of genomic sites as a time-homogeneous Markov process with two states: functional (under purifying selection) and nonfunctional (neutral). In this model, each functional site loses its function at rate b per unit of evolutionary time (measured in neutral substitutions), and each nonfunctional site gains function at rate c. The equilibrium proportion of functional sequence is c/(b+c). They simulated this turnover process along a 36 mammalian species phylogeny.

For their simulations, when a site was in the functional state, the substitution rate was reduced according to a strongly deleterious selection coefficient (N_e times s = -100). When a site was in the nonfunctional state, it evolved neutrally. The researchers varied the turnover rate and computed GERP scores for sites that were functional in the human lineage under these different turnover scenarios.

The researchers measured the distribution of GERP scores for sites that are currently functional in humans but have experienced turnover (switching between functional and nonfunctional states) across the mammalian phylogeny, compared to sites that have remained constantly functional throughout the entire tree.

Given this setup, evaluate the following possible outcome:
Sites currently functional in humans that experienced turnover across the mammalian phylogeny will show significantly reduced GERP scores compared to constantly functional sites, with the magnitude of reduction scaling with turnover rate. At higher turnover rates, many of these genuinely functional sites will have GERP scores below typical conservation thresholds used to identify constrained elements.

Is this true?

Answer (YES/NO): YES